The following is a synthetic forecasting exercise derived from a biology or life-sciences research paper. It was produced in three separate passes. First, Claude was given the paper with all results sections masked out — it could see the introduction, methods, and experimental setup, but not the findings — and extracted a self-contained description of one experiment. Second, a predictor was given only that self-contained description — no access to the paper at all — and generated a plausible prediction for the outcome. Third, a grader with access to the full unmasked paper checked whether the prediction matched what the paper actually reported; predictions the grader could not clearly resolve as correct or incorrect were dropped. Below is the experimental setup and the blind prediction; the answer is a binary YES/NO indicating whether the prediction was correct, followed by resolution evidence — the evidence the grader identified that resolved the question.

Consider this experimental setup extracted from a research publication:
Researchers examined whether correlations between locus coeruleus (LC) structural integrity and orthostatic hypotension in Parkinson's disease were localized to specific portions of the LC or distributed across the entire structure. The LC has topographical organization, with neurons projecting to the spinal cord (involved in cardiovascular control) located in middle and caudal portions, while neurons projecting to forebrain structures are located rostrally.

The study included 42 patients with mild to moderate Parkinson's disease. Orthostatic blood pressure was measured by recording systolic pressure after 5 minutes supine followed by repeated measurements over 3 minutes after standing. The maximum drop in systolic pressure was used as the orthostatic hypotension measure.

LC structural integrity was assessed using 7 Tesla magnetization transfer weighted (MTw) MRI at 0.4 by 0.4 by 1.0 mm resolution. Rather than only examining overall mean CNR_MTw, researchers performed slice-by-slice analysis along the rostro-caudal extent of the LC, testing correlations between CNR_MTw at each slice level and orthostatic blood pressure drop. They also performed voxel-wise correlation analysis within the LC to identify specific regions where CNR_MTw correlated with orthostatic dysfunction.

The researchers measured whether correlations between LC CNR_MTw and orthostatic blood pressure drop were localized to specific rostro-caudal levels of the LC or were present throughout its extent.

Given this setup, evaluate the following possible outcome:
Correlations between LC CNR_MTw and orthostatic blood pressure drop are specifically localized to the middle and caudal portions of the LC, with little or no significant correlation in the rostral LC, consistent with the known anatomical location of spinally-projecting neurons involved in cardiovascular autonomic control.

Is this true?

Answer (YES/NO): NO